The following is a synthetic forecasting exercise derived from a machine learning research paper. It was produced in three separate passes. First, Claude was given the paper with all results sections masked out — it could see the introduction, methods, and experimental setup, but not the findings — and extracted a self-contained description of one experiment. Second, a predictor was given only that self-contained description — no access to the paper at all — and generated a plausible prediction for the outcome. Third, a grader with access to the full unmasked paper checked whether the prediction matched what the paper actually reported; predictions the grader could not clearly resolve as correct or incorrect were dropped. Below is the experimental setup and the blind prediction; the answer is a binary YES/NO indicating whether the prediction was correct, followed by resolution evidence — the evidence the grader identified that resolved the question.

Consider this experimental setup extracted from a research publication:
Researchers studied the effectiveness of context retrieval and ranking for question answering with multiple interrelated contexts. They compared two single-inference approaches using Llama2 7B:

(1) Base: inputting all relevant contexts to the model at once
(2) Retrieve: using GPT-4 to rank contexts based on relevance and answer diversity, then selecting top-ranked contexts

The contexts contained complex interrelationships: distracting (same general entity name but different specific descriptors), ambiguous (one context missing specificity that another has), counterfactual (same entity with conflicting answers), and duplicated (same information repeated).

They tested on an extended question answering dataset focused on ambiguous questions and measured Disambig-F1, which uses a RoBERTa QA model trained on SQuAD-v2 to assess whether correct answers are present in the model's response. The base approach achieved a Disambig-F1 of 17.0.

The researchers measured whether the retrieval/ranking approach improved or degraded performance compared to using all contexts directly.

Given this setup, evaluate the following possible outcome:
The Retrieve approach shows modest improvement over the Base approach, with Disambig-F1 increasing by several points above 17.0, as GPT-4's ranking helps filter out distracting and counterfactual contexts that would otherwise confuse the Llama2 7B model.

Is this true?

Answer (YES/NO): NO